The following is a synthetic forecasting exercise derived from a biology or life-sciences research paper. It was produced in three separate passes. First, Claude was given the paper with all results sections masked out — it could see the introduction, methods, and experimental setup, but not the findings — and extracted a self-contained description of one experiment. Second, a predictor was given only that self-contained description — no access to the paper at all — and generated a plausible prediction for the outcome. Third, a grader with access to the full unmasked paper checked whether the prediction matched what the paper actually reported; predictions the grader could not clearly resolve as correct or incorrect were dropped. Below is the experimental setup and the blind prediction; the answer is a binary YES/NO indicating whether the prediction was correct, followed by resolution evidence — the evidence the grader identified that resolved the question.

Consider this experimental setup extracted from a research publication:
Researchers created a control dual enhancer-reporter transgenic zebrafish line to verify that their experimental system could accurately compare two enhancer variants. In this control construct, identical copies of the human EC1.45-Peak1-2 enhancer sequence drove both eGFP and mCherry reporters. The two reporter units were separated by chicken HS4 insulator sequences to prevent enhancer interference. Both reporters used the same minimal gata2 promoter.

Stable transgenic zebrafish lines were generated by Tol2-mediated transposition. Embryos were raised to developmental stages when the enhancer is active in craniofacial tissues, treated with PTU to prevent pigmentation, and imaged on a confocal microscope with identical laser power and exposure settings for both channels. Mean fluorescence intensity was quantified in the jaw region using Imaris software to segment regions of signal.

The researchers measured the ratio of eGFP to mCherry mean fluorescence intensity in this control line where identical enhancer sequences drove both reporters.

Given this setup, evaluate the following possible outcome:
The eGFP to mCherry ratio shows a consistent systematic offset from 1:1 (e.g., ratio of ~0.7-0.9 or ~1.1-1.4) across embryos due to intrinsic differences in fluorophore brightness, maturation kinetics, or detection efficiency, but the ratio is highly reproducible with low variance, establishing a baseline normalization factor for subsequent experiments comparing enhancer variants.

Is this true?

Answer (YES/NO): NO